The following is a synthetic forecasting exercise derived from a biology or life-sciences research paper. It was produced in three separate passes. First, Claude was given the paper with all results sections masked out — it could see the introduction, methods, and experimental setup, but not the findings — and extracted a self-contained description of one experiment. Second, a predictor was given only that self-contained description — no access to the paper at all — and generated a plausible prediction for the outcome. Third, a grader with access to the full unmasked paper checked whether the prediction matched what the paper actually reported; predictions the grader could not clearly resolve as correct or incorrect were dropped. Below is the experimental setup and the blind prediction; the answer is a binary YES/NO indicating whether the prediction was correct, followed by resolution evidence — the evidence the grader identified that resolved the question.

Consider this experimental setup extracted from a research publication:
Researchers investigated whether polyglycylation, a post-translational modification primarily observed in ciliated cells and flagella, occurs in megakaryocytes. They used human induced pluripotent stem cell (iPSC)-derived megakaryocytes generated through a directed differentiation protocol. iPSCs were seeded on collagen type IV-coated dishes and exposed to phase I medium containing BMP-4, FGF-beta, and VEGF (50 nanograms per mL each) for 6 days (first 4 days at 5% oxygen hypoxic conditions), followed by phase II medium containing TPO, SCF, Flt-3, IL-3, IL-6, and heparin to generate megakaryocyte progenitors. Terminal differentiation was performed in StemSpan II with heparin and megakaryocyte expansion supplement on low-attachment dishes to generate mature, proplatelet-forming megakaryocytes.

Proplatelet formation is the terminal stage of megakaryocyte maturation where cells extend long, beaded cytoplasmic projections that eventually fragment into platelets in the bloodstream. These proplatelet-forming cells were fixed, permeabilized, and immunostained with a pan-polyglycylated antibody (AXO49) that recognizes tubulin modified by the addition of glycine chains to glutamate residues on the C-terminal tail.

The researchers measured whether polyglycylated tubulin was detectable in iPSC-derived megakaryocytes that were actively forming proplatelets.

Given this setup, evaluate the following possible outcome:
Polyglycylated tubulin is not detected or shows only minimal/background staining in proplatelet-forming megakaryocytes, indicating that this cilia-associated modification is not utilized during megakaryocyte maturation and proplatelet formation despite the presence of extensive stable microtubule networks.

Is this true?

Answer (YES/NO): NO